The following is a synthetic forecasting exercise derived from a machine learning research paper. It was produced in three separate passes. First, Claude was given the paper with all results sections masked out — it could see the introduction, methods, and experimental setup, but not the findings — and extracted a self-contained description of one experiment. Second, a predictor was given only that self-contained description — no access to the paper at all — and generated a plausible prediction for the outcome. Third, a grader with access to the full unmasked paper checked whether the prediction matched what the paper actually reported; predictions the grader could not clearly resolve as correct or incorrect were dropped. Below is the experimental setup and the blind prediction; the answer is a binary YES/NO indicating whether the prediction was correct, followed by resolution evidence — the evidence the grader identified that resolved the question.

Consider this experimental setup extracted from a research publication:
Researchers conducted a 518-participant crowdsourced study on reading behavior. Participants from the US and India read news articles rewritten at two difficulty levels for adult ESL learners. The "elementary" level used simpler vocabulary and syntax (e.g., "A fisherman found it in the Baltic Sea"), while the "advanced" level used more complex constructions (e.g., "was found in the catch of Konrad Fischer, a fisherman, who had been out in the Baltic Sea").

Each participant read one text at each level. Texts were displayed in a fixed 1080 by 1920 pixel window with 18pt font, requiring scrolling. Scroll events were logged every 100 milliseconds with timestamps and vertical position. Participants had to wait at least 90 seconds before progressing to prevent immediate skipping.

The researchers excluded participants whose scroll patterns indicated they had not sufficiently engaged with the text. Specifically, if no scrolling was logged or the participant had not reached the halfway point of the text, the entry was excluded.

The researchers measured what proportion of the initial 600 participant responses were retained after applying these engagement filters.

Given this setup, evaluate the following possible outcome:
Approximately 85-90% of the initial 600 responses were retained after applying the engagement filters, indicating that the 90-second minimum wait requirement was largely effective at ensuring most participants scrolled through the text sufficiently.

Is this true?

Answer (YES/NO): YES